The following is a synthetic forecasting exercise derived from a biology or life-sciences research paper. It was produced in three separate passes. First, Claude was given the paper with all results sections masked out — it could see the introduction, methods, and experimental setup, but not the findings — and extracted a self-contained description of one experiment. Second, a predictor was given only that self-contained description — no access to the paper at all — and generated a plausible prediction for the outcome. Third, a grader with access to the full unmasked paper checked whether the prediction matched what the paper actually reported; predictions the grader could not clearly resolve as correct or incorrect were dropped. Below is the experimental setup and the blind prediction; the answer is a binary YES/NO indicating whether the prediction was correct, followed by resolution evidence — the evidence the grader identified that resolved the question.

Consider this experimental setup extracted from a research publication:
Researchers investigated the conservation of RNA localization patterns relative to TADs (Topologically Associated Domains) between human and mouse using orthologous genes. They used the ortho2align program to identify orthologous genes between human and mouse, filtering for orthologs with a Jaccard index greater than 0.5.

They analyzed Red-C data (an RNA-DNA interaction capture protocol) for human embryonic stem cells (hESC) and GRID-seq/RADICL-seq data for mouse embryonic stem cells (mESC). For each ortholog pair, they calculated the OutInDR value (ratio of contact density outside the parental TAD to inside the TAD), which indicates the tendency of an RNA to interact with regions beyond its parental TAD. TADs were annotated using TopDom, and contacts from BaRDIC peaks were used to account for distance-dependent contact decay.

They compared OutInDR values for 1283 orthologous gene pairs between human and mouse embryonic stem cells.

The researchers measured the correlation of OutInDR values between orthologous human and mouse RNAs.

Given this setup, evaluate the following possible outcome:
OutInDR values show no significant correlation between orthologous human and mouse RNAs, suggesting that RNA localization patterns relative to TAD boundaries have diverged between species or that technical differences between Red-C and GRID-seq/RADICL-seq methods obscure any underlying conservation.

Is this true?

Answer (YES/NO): NO